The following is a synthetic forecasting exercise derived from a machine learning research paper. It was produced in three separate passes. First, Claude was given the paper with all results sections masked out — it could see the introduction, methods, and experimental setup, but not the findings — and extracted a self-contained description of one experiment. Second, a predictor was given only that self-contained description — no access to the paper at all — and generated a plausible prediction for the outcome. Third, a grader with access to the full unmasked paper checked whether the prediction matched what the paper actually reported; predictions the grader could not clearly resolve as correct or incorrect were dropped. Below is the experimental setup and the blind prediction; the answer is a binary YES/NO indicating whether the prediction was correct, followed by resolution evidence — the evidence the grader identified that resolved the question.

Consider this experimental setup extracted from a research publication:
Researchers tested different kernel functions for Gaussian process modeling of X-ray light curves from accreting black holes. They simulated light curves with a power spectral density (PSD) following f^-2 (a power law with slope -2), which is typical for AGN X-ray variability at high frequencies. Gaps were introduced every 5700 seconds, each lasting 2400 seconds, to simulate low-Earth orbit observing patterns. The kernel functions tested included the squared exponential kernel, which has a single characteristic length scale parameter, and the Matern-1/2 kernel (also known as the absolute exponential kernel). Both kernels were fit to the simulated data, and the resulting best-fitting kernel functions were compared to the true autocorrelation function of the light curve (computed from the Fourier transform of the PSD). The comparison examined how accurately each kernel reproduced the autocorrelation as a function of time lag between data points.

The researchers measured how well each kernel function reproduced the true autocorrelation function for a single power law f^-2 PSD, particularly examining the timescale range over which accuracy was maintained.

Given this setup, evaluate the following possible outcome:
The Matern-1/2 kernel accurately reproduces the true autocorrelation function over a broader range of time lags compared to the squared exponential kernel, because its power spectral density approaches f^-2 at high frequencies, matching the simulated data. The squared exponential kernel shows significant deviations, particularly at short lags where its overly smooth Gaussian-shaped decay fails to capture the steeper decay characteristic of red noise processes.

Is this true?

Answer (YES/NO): NO